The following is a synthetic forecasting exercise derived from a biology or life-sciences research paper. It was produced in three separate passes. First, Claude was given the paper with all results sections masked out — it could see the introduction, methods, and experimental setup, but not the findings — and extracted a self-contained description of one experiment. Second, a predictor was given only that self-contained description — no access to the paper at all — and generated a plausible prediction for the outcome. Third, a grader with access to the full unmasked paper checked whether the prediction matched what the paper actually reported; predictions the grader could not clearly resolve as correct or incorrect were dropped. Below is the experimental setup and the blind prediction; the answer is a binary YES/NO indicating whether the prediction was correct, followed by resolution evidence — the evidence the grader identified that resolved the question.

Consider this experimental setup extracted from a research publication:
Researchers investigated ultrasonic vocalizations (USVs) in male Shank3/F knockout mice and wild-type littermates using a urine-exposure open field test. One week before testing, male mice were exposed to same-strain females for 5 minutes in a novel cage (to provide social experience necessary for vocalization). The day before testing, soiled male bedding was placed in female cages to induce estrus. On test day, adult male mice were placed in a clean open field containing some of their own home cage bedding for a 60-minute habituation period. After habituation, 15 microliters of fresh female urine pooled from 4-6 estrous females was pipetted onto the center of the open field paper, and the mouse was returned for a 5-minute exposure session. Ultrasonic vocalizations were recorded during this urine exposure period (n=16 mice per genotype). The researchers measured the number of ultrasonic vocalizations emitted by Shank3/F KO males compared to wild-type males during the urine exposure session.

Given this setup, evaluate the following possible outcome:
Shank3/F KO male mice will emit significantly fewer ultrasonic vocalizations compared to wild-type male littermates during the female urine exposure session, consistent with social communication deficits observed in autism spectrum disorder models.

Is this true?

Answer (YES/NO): YES